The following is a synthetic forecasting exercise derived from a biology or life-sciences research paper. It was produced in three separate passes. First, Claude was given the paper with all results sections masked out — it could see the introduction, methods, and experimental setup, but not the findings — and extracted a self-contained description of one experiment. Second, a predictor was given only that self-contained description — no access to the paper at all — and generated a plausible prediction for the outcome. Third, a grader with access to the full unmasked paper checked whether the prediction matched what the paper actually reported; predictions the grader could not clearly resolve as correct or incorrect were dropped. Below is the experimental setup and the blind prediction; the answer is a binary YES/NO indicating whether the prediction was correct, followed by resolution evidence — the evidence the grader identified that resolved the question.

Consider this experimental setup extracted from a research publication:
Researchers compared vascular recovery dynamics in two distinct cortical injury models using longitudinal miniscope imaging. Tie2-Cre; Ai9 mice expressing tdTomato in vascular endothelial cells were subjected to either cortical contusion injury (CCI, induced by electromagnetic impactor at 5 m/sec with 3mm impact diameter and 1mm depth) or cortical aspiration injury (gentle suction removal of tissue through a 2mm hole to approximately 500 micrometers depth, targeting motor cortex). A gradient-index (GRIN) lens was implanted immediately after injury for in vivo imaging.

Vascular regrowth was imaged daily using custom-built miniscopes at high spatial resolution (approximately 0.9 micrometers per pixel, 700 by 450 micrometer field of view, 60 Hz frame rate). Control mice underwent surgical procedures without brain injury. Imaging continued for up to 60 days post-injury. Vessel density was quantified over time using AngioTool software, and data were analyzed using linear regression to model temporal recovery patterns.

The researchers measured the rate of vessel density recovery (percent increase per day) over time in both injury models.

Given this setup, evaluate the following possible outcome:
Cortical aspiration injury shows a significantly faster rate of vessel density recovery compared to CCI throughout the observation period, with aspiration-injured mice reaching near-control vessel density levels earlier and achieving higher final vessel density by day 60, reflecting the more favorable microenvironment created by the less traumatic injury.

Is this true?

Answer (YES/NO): NO